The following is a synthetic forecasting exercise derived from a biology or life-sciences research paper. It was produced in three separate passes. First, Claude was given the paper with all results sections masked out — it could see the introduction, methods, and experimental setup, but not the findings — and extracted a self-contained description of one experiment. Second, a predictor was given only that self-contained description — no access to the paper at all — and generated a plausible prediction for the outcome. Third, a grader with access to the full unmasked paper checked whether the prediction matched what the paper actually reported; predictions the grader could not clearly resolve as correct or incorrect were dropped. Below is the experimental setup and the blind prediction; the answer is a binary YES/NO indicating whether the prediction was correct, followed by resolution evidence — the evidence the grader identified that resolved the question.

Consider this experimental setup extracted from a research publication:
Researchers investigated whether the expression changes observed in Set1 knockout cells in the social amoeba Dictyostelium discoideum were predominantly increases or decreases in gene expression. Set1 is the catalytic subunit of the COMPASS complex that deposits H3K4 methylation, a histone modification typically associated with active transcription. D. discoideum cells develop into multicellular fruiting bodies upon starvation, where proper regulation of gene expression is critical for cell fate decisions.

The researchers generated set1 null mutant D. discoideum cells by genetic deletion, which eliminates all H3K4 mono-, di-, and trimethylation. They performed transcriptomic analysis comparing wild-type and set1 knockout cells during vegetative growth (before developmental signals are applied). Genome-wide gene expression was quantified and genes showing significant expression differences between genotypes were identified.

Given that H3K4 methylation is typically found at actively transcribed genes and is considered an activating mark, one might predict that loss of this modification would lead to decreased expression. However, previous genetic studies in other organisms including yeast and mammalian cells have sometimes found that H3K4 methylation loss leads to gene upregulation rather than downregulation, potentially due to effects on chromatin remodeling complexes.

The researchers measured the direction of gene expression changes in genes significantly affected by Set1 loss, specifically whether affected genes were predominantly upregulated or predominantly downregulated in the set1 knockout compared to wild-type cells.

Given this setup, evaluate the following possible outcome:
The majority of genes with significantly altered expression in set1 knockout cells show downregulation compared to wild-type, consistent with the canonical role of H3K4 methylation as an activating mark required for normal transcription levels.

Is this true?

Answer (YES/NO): NO